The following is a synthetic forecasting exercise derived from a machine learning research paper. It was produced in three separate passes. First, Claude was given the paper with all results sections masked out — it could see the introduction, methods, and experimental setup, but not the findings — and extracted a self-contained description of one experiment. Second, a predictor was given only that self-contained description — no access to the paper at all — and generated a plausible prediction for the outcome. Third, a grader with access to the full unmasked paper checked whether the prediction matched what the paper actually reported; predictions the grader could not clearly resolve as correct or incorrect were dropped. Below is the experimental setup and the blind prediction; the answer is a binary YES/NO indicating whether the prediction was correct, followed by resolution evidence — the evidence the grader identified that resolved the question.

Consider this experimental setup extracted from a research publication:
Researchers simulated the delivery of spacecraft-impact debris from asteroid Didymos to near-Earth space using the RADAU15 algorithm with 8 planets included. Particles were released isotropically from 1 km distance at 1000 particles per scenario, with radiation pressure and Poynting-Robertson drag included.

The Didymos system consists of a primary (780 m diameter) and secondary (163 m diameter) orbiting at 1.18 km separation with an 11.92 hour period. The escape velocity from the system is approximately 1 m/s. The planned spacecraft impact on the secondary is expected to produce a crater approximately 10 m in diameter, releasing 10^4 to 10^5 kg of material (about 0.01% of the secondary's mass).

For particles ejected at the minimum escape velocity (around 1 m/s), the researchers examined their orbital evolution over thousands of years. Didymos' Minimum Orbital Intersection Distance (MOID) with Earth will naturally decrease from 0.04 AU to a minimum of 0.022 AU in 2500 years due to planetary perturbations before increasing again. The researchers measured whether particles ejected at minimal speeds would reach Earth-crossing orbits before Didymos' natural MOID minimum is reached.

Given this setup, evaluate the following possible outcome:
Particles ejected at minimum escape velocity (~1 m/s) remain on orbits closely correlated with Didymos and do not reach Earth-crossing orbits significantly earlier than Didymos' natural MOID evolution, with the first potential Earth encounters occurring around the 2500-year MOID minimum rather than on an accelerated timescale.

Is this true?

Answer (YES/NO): NO